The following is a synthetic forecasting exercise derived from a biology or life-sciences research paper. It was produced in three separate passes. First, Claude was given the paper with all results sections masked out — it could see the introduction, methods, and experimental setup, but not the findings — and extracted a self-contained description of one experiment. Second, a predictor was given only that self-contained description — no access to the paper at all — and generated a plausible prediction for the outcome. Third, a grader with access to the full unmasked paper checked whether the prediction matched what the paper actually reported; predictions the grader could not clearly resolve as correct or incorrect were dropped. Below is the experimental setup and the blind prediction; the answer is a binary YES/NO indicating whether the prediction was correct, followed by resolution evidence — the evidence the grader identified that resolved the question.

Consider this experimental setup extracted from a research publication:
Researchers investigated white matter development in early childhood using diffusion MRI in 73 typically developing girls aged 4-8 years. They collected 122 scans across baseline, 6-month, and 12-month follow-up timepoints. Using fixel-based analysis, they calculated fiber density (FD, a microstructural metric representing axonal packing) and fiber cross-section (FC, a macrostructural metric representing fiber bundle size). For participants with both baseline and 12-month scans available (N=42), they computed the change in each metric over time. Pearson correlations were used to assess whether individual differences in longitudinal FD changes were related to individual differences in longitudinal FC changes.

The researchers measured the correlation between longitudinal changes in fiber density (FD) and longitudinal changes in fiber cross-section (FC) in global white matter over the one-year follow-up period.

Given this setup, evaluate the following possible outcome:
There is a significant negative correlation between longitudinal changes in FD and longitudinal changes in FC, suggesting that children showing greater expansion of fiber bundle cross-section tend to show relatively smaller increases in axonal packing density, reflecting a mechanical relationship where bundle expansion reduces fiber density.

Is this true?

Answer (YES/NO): NO